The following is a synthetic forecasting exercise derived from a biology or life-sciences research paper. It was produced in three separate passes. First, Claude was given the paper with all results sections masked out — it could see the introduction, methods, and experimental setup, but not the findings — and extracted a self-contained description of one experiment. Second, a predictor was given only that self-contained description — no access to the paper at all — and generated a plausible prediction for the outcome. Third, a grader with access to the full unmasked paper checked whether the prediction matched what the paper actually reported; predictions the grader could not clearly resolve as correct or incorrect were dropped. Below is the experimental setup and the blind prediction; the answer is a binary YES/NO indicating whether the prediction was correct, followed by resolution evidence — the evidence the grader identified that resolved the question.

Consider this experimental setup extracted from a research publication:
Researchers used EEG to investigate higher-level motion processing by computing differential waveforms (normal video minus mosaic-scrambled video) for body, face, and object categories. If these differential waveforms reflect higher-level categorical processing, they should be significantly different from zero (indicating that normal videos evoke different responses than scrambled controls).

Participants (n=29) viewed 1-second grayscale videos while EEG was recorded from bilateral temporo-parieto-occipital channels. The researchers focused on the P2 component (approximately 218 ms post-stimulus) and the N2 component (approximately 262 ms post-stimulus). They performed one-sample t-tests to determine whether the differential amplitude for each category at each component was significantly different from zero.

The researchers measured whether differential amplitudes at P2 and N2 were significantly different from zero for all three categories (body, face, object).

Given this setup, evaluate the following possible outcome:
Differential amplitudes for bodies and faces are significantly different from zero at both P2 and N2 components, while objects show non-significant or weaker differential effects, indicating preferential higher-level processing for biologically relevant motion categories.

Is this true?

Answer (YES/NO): NO